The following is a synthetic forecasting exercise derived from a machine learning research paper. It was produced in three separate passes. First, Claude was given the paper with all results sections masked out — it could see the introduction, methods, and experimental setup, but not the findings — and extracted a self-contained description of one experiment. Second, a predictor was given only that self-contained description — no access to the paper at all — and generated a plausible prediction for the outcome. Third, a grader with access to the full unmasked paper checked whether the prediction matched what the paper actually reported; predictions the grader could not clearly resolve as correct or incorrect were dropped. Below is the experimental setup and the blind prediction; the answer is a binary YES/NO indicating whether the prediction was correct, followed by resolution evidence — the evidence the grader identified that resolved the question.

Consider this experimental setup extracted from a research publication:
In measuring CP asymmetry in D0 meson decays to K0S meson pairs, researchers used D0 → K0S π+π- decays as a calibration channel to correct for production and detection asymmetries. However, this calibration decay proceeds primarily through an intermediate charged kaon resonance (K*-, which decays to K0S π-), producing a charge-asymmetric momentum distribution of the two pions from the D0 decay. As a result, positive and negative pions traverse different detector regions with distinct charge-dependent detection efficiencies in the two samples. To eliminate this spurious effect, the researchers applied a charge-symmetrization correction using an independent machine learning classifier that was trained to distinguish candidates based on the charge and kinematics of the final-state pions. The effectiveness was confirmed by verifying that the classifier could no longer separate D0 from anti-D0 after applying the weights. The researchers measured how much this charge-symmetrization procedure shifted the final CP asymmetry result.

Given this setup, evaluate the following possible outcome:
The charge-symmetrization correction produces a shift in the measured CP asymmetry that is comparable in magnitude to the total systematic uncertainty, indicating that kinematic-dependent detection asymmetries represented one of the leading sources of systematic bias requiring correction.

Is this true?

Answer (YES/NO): NO